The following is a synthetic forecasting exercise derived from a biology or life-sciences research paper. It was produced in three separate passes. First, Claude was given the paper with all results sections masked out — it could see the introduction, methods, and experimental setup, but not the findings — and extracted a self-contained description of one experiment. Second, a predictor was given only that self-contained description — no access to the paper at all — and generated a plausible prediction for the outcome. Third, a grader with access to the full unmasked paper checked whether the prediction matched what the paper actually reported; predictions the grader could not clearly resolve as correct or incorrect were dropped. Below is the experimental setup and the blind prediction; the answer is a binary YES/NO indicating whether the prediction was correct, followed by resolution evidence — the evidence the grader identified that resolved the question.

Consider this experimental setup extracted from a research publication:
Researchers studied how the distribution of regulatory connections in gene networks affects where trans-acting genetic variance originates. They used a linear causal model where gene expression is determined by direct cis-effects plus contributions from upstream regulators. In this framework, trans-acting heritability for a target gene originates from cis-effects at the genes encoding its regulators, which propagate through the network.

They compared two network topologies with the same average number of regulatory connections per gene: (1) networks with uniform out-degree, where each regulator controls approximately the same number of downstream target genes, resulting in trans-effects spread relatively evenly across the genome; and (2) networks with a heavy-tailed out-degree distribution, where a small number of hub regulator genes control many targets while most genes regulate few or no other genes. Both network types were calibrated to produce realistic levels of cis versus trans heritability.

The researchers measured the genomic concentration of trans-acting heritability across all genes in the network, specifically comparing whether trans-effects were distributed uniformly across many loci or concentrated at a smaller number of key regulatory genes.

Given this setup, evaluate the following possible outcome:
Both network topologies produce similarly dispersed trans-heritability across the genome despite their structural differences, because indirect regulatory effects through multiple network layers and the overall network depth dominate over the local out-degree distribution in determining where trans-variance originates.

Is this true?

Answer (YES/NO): NO